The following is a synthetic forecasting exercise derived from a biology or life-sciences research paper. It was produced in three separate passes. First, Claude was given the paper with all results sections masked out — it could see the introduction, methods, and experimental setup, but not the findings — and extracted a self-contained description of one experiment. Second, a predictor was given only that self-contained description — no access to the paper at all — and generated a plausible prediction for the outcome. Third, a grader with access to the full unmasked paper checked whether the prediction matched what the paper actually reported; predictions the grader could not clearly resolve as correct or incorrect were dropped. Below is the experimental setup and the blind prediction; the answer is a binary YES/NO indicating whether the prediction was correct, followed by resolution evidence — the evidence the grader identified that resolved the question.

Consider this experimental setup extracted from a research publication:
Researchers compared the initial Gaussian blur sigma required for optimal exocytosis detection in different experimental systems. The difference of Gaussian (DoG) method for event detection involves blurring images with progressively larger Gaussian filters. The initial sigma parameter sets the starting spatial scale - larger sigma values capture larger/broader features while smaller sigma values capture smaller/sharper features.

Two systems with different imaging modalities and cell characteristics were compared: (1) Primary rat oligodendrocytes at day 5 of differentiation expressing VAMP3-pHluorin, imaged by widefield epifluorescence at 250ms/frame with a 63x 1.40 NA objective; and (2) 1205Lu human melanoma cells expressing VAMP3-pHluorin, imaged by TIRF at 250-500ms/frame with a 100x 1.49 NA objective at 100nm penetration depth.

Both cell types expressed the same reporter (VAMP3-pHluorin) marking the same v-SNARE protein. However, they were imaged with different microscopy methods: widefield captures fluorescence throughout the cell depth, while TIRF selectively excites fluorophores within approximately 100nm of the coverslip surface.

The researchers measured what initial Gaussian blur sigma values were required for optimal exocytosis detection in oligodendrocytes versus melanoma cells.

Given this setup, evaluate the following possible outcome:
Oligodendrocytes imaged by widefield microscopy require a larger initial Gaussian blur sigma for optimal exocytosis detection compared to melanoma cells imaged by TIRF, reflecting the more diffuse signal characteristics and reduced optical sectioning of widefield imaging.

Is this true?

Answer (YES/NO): YES